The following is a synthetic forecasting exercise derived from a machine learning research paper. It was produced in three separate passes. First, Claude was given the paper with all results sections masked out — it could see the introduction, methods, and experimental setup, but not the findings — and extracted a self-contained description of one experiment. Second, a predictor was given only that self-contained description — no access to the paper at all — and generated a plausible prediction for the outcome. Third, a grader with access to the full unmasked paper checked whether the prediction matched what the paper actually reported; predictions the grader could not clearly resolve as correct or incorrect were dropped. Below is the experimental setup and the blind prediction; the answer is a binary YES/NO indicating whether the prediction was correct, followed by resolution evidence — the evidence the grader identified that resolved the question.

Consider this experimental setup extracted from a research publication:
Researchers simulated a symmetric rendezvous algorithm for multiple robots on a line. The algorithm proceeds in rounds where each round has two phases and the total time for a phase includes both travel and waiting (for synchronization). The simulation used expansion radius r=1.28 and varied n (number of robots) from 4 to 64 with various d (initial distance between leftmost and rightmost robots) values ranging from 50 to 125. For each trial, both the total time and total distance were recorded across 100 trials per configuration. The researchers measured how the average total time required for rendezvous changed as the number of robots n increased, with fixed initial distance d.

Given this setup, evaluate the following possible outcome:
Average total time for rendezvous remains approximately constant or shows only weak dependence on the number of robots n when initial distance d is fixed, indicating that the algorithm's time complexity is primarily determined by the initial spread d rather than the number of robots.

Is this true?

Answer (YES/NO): YES